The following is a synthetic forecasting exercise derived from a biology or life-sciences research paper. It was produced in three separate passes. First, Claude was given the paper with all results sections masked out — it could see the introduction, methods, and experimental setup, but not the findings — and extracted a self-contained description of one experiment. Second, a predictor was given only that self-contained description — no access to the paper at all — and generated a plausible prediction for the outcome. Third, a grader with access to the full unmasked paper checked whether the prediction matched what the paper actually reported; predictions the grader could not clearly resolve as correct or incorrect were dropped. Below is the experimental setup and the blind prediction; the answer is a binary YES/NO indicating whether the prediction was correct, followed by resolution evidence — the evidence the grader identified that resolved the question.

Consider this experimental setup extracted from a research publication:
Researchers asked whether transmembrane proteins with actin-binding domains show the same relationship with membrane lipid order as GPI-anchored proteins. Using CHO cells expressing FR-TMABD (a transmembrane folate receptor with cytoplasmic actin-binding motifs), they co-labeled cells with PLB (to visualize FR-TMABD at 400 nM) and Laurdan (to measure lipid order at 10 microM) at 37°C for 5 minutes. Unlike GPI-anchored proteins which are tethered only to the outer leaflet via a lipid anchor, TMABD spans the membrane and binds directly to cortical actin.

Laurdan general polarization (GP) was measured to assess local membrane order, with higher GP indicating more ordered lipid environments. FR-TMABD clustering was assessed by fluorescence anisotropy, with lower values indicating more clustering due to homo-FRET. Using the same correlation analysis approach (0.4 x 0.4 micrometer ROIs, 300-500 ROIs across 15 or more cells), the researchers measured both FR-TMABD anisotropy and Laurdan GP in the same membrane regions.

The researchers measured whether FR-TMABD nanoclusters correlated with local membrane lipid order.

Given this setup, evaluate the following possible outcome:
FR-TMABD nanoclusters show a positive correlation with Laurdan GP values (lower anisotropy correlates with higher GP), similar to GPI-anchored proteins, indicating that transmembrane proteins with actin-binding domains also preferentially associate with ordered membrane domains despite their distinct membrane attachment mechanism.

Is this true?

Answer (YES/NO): NO